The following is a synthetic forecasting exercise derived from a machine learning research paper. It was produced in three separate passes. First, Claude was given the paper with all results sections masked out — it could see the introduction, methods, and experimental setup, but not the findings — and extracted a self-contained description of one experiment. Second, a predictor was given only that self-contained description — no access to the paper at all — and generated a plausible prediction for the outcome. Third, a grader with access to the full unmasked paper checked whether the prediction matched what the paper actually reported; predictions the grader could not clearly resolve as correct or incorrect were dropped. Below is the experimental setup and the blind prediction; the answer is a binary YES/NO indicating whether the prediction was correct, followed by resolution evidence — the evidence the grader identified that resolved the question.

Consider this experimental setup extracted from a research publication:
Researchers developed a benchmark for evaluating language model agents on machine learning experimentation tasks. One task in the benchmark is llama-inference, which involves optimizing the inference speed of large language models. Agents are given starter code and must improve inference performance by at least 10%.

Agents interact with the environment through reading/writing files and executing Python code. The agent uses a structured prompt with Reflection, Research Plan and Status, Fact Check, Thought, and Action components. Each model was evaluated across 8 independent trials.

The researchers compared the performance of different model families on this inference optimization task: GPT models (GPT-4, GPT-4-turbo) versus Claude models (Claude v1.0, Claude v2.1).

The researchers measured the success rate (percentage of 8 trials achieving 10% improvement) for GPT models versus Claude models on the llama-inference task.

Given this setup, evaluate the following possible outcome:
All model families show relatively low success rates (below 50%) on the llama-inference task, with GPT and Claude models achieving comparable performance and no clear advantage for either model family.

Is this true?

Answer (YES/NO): NO